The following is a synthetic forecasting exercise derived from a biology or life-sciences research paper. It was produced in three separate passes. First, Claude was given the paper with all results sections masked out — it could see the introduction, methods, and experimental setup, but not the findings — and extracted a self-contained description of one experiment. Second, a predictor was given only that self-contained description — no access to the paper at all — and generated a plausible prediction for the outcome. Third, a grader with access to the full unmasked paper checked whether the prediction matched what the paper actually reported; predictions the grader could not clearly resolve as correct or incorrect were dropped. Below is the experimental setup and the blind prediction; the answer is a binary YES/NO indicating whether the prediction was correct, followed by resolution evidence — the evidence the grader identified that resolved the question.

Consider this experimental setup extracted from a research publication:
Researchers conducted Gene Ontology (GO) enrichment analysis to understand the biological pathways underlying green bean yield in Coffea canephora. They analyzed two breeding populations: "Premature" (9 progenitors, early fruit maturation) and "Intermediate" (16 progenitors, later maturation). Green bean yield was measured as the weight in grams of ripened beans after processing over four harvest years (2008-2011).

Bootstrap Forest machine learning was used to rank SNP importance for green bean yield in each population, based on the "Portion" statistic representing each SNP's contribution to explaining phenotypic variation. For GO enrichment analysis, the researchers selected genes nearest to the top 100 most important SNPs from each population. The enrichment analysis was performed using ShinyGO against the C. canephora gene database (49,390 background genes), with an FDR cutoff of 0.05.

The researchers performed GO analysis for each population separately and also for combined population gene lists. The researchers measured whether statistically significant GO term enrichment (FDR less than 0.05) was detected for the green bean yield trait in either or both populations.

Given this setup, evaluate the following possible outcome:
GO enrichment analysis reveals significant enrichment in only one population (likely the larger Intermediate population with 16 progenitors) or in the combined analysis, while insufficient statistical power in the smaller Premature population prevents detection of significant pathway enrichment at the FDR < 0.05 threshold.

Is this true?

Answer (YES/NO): NO